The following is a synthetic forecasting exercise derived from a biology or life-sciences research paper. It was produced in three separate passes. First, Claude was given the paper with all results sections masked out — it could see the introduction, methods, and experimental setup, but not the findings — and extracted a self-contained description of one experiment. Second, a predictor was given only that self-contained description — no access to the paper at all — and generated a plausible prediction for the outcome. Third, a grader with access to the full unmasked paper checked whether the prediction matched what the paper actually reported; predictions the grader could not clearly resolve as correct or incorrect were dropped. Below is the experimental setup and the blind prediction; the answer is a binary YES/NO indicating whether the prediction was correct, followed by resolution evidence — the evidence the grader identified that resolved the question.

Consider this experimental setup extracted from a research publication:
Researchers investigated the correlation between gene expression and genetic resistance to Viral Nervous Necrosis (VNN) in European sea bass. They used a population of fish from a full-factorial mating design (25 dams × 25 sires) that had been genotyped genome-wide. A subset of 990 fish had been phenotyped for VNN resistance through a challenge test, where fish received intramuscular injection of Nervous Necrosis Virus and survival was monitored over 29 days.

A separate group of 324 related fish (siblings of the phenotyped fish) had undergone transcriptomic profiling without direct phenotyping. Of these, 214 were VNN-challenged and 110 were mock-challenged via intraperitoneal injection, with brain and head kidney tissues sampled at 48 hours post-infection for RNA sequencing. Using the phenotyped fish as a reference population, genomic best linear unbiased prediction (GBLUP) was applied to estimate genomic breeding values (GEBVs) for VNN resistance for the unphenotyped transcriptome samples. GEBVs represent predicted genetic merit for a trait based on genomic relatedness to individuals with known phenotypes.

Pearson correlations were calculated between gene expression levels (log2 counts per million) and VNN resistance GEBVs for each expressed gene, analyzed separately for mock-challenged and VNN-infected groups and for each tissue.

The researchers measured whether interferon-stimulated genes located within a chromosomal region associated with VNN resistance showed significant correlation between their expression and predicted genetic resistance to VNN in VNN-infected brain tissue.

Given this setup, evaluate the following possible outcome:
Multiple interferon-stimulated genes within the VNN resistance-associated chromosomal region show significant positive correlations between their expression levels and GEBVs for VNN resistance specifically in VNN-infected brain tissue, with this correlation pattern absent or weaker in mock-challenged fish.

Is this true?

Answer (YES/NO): NO